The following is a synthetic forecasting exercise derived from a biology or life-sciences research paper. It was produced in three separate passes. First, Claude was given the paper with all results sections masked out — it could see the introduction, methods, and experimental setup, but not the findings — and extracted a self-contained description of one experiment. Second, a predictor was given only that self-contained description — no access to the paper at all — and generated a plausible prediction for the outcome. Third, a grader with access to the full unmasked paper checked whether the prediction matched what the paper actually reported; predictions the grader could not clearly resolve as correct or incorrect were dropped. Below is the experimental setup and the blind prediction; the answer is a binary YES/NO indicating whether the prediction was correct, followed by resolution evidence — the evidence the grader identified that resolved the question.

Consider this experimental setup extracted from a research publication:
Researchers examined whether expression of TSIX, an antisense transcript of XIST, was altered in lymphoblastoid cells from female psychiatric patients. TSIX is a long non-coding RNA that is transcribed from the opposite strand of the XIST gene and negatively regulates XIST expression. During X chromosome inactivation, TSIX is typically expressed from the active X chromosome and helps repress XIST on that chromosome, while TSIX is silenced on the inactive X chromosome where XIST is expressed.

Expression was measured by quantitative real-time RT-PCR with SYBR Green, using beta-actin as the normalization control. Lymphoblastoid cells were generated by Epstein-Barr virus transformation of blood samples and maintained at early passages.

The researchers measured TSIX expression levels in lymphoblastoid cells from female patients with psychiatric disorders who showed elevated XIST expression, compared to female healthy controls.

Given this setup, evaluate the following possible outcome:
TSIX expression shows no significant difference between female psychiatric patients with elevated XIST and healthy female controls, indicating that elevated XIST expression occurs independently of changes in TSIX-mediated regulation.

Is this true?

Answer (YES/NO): NO